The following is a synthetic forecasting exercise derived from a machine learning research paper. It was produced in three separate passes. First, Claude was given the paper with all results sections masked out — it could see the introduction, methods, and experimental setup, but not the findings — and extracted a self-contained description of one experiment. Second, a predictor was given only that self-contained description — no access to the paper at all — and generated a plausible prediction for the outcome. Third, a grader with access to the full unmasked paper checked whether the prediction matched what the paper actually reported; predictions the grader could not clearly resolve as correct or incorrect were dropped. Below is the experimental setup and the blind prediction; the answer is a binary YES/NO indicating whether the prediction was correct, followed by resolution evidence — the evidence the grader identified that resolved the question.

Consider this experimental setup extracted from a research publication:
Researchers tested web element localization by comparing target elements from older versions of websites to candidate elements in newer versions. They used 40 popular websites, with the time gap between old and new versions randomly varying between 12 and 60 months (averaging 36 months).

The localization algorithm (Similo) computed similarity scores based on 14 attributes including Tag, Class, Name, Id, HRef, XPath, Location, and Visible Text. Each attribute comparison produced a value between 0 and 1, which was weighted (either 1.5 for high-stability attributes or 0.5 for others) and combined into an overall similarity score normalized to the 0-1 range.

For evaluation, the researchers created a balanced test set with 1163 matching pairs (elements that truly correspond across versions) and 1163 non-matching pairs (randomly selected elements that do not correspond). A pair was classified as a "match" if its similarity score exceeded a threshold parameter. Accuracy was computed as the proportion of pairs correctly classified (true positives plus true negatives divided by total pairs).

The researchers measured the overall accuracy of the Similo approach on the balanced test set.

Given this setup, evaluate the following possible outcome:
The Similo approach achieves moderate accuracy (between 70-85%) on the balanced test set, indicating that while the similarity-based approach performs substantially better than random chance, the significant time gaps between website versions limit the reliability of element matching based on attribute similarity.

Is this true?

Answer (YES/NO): YES